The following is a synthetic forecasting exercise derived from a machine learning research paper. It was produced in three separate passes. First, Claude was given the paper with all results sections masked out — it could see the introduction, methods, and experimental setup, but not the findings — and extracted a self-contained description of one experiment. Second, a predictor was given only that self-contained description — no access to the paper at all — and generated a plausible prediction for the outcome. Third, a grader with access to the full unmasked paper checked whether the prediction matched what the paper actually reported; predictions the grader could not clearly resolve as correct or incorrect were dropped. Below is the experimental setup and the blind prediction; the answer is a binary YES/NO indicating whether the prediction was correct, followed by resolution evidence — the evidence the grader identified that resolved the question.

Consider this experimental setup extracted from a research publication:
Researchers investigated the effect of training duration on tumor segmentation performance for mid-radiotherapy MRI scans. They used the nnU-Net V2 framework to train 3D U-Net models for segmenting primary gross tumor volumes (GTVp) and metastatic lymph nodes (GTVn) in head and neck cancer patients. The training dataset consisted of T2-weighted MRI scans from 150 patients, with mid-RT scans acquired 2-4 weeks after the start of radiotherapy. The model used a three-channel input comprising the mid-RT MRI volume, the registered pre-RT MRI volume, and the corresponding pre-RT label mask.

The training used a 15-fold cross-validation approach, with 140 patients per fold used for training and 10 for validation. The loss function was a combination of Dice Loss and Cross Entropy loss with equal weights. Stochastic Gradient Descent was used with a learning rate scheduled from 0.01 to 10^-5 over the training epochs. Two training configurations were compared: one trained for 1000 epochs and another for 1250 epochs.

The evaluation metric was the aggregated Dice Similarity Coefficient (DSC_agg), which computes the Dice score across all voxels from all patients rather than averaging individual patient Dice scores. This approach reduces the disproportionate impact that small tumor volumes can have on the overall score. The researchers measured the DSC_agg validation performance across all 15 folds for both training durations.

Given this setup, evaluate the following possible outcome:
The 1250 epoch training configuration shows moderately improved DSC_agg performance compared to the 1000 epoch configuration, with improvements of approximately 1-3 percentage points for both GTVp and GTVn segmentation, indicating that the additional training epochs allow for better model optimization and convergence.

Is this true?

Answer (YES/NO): NO